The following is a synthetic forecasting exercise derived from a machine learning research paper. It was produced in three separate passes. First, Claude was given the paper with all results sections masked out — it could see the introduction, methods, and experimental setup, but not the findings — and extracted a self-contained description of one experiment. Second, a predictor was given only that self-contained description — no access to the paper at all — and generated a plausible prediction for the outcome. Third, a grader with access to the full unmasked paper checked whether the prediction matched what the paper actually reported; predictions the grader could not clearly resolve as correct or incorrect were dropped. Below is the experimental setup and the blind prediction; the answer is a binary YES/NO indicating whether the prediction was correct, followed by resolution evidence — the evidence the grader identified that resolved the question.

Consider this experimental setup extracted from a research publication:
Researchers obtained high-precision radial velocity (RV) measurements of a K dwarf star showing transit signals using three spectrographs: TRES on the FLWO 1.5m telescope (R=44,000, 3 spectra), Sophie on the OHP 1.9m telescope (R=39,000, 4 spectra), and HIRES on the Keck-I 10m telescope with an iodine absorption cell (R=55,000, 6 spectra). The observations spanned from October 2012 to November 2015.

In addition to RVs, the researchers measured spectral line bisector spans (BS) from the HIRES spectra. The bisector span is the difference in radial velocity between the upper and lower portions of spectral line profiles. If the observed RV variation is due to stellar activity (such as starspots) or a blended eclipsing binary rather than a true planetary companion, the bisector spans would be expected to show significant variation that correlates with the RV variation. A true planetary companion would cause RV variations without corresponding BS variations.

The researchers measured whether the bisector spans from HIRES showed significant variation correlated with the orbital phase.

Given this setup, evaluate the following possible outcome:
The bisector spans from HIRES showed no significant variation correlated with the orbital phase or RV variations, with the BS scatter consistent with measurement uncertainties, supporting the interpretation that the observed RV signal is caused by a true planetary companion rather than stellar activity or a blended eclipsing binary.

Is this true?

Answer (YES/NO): YES